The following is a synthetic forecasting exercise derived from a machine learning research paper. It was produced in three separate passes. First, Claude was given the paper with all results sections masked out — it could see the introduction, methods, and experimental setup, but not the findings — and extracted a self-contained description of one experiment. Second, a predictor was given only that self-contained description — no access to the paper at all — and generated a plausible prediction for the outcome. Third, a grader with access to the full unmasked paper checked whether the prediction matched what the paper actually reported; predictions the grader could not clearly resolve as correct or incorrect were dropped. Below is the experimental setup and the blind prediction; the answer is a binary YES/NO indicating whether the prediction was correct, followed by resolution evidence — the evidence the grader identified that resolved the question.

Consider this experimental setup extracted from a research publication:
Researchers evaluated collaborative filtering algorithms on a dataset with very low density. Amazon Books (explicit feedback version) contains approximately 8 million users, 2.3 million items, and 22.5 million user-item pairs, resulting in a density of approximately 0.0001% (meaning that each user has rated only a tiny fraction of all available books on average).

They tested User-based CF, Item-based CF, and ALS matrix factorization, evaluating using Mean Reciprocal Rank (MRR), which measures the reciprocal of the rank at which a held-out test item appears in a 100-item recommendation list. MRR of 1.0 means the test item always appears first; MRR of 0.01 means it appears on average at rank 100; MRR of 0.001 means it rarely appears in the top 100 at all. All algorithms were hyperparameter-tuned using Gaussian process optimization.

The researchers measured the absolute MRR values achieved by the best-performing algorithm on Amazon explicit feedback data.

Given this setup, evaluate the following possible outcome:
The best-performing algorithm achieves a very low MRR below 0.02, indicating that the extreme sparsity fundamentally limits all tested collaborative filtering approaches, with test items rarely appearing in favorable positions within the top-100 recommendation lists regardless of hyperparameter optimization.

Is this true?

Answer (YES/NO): YES